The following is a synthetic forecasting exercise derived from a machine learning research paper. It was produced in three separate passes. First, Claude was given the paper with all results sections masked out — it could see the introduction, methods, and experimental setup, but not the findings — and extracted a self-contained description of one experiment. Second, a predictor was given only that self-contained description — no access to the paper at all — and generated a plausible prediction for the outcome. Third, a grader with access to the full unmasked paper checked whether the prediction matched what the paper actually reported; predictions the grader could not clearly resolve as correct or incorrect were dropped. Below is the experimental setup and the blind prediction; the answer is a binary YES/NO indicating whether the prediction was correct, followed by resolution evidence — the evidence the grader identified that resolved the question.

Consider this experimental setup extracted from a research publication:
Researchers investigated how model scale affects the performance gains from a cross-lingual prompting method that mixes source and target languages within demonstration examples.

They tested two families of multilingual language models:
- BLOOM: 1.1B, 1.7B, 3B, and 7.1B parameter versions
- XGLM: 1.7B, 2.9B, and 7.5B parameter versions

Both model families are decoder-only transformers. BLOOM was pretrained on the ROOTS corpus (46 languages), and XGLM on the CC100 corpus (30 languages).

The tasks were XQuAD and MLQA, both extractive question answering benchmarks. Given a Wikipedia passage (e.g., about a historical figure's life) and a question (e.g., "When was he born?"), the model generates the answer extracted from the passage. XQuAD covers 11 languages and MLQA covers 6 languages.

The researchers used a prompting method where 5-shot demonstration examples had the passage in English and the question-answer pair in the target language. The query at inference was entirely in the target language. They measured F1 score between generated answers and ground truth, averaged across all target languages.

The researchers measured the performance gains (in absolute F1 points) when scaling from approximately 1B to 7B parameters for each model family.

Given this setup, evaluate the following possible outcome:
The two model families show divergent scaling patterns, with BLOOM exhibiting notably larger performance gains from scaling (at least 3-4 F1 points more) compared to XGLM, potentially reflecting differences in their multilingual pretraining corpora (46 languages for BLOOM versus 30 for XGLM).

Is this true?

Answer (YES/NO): YES